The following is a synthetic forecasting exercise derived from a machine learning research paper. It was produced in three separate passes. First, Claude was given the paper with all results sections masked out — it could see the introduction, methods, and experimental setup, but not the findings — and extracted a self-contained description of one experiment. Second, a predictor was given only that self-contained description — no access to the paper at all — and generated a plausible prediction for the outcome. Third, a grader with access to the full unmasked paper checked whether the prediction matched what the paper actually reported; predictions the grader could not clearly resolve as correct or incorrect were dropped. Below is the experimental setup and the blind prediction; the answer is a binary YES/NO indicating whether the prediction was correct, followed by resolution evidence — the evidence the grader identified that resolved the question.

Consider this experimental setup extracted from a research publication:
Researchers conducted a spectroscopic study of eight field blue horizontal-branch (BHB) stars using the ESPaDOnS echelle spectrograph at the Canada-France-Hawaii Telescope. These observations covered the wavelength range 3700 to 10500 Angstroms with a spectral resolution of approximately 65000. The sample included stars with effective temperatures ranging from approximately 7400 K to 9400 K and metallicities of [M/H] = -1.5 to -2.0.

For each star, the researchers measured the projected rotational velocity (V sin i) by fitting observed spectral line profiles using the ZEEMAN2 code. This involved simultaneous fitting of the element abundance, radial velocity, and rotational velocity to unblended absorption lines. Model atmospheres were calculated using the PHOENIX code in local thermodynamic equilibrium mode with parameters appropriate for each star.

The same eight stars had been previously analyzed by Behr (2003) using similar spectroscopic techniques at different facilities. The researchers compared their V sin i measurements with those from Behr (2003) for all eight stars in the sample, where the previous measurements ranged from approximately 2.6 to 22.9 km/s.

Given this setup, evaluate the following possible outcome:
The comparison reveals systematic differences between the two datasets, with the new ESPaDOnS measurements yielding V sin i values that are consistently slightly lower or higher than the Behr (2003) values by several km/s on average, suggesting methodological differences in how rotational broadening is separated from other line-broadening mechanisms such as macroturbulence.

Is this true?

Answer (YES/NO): NO